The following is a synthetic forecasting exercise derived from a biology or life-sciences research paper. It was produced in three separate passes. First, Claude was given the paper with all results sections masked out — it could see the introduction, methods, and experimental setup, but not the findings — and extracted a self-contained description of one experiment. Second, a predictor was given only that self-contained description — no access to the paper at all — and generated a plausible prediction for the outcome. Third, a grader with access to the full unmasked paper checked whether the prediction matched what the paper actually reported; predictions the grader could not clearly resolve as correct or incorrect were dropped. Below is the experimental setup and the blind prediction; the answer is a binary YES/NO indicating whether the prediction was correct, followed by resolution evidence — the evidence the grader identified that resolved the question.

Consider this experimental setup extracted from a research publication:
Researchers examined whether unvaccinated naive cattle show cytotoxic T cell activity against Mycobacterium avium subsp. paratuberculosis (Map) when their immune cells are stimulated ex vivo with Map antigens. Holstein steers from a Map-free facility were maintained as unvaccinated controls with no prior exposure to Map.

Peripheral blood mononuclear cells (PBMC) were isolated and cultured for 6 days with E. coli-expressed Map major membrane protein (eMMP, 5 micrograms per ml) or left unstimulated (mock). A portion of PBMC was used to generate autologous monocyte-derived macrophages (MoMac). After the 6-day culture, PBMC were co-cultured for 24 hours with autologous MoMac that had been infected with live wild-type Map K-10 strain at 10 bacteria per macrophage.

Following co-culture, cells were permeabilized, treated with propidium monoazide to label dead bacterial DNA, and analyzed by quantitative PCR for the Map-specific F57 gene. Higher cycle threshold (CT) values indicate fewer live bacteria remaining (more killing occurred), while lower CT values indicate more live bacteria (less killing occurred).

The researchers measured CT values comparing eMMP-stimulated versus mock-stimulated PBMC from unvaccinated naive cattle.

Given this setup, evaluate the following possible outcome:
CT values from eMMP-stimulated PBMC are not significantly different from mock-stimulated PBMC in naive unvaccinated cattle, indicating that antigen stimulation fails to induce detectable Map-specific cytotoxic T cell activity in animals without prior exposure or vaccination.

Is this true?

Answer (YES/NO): YES